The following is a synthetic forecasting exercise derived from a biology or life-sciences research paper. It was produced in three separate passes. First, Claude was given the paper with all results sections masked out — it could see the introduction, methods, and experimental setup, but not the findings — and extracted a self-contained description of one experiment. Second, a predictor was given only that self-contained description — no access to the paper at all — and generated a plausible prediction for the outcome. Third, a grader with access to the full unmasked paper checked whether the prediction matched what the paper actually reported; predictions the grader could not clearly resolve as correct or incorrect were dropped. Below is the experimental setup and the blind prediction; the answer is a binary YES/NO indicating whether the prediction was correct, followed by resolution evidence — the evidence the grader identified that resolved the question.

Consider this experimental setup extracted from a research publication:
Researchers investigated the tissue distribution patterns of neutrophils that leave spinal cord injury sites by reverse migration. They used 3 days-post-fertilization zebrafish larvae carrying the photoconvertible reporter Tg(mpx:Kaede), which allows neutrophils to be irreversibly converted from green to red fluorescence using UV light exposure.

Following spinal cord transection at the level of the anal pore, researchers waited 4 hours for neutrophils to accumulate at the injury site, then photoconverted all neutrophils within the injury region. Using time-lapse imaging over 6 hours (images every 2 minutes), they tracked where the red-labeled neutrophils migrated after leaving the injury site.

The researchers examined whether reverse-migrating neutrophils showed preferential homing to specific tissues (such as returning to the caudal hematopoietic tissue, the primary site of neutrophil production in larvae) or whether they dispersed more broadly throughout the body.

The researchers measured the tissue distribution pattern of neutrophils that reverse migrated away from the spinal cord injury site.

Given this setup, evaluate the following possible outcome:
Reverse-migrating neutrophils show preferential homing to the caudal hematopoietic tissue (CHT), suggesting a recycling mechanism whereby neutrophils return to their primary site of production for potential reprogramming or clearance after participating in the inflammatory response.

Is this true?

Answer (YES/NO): NO